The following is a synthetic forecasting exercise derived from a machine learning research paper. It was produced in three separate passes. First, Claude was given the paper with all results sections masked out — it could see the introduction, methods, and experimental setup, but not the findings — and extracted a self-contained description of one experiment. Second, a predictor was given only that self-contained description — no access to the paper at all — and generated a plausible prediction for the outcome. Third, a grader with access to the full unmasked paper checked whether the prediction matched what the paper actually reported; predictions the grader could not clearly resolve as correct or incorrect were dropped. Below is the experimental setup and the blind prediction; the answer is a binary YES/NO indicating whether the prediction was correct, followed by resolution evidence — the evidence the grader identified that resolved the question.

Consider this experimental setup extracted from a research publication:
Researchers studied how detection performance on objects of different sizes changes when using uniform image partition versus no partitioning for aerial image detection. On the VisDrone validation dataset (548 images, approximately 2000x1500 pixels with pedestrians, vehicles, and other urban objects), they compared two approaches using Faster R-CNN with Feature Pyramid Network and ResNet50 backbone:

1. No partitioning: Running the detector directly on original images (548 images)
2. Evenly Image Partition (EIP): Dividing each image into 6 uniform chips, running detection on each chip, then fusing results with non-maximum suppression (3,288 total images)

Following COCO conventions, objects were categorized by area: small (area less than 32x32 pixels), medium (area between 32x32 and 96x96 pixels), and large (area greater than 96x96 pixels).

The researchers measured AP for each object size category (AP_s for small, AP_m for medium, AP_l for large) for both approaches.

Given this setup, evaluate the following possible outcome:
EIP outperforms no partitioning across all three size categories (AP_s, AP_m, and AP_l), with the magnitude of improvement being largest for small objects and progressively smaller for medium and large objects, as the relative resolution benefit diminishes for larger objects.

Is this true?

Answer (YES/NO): NO